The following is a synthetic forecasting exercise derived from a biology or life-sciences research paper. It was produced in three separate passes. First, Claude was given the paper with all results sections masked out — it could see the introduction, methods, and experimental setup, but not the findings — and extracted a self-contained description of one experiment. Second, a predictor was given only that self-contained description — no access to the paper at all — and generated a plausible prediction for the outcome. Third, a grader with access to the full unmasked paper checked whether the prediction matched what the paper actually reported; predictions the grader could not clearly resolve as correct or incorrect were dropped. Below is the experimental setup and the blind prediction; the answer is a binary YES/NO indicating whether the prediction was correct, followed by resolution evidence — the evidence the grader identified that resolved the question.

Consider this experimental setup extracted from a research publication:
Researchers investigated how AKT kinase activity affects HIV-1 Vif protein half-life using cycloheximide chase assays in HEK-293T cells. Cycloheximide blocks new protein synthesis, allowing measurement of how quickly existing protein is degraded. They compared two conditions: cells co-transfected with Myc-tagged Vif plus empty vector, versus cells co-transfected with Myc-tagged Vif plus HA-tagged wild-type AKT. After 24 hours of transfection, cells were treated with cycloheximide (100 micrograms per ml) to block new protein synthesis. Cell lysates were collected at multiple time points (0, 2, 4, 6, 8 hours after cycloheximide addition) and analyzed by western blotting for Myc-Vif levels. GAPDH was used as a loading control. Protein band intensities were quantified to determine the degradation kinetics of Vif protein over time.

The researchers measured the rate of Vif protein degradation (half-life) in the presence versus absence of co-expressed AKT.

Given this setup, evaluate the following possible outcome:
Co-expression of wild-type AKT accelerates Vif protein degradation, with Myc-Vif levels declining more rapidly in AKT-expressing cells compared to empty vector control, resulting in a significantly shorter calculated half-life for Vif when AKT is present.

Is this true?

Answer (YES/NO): NO